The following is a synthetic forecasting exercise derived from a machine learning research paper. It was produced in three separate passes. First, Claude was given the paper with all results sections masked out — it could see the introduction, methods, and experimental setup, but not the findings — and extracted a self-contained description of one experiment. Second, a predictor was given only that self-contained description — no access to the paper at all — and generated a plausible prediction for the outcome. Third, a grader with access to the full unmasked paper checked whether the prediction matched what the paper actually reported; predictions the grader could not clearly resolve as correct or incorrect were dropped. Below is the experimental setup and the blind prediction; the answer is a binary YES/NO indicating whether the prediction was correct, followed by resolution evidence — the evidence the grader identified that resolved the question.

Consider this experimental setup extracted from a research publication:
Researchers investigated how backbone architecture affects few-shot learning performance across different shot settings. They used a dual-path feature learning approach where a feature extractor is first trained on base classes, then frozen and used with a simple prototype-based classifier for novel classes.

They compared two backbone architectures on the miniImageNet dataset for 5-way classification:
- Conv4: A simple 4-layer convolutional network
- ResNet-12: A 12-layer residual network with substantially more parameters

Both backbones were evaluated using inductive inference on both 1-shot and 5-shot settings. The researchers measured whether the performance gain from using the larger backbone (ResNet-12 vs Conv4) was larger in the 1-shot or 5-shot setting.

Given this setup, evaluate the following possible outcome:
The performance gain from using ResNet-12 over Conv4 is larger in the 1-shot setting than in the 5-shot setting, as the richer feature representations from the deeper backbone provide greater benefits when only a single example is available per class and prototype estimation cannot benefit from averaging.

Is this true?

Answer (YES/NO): YES